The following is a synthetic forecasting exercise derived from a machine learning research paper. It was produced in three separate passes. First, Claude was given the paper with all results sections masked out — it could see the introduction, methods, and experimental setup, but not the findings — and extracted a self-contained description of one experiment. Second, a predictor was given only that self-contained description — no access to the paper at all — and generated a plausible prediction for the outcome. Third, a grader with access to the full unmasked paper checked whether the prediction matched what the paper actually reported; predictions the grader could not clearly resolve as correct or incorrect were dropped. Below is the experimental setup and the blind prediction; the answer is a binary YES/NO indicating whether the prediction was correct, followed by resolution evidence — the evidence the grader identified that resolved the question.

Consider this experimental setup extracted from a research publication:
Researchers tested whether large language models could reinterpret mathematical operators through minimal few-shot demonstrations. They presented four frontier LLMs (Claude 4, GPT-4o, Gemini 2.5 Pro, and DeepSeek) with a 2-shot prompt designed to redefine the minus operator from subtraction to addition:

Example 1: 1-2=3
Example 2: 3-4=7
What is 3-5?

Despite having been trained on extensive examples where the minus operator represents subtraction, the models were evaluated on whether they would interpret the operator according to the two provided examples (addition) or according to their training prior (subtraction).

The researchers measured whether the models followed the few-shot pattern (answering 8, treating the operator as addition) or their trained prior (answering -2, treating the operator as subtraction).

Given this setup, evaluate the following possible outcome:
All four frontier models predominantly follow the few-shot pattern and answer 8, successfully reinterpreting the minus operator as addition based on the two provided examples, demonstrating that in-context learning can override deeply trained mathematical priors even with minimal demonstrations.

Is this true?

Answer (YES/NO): YES